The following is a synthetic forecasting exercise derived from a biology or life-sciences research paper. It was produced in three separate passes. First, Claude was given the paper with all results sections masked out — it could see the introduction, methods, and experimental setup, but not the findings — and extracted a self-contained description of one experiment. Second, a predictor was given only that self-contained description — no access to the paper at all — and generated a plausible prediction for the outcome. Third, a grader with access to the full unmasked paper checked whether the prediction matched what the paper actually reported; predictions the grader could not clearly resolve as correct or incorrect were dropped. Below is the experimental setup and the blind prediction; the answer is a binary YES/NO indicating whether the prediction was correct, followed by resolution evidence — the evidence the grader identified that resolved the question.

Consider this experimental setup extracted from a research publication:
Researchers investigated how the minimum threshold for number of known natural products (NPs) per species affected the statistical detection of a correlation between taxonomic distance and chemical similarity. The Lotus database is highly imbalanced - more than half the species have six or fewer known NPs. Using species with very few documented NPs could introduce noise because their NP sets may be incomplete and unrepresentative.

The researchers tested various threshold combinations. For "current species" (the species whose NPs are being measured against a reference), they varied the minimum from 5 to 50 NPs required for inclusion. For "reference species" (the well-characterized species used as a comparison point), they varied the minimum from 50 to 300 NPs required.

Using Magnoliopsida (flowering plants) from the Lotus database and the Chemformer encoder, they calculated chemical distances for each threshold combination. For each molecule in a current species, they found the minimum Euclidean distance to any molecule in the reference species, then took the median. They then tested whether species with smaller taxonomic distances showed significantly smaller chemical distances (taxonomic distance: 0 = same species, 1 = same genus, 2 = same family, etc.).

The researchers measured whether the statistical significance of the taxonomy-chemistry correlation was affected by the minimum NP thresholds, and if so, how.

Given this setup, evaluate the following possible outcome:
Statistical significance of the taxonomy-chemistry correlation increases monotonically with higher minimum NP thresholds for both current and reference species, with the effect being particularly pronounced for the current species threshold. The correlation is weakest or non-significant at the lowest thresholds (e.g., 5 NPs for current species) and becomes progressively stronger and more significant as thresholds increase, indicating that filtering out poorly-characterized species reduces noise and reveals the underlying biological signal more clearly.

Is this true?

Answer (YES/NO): NO